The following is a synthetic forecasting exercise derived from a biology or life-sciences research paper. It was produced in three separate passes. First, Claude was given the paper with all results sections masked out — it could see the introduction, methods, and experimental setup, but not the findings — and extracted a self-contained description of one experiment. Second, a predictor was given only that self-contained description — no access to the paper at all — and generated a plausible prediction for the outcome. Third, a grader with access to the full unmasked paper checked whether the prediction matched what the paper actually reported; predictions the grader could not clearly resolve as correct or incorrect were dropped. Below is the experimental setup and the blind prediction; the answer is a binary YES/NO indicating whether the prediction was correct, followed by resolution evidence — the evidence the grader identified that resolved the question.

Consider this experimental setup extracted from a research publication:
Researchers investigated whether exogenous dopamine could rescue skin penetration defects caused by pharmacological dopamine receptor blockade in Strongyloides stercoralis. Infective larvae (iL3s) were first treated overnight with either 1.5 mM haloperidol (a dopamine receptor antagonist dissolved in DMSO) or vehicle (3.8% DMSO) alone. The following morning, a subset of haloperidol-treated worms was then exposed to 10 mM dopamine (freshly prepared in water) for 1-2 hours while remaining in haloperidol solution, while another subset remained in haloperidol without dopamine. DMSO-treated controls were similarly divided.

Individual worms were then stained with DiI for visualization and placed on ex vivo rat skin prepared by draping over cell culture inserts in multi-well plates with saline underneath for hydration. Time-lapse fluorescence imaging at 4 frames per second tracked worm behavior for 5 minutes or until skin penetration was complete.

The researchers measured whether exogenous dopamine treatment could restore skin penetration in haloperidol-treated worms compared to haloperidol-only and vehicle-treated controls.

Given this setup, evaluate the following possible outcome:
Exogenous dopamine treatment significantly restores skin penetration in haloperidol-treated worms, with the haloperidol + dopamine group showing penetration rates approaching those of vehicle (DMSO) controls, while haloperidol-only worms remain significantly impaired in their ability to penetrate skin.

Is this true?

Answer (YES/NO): YES